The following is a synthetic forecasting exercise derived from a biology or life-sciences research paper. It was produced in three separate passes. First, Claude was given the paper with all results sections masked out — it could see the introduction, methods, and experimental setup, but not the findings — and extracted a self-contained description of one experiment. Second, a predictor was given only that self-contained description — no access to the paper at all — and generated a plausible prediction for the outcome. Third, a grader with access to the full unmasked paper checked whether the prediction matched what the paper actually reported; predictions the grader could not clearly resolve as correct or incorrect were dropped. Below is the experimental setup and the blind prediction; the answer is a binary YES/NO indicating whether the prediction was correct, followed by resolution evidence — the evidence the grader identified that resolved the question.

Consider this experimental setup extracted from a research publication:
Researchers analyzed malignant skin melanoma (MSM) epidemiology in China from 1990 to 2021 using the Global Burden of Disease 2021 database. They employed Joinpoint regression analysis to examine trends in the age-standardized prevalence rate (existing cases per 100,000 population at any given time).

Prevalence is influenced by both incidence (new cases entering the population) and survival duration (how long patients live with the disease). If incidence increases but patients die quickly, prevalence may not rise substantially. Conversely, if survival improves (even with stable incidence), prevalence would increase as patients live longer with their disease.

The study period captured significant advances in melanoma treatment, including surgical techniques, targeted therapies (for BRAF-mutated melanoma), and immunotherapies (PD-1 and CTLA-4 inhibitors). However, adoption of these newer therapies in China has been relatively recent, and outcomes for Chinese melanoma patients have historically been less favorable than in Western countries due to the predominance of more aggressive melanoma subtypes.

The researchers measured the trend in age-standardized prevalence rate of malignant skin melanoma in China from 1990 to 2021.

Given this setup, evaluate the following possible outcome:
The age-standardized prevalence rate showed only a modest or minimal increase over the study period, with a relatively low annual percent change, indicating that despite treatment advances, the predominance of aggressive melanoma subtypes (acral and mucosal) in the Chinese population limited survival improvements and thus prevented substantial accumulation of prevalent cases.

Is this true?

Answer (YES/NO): NO